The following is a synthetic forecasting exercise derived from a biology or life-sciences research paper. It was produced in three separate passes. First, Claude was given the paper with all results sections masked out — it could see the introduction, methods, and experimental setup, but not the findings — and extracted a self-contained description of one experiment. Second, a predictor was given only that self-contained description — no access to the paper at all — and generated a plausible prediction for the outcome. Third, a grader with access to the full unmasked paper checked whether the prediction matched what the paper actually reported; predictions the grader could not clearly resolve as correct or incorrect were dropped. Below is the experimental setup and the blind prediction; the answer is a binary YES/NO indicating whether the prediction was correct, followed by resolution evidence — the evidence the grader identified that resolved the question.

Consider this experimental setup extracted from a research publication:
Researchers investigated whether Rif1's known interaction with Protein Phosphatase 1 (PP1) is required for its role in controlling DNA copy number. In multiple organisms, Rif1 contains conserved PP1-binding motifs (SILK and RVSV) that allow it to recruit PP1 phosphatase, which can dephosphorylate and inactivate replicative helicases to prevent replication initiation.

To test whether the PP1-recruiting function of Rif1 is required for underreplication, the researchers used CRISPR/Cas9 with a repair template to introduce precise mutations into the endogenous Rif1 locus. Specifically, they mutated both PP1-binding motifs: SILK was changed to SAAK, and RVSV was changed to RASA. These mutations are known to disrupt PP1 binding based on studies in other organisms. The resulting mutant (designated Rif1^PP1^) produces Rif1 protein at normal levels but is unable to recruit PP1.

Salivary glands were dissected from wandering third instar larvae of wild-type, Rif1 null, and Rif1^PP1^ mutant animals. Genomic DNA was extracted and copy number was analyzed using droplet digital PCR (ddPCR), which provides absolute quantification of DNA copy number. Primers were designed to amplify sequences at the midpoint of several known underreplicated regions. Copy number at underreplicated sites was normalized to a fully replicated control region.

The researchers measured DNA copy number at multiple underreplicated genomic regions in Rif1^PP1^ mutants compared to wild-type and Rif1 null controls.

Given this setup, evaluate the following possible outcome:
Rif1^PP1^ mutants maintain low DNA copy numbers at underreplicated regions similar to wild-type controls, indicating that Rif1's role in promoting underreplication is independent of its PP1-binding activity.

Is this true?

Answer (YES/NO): NO